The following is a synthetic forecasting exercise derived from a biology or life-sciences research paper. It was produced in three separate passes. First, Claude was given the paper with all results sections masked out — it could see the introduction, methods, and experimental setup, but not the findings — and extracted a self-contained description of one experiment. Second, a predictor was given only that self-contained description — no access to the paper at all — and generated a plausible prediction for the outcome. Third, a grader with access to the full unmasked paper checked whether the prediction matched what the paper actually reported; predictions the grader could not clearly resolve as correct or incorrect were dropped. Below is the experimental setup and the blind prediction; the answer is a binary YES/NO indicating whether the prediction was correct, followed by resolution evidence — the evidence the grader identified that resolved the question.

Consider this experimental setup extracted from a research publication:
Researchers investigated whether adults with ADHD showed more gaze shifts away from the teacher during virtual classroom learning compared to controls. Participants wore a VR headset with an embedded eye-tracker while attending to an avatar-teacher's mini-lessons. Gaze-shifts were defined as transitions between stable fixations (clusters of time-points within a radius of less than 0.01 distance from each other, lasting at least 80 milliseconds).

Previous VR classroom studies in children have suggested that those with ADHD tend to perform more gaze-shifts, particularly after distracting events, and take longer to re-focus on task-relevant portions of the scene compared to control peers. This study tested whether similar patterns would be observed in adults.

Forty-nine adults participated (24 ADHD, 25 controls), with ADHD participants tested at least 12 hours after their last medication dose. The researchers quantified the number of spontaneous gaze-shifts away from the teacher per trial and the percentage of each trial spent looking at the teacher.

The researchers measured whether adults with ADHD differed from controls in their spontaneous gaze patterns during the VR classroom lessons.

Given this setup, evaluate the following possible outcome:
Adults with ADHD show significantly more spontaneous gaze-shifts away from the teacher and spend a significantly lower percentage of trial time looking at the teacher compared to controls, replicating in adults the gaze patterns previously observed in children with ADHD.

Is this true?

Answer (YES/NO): NO